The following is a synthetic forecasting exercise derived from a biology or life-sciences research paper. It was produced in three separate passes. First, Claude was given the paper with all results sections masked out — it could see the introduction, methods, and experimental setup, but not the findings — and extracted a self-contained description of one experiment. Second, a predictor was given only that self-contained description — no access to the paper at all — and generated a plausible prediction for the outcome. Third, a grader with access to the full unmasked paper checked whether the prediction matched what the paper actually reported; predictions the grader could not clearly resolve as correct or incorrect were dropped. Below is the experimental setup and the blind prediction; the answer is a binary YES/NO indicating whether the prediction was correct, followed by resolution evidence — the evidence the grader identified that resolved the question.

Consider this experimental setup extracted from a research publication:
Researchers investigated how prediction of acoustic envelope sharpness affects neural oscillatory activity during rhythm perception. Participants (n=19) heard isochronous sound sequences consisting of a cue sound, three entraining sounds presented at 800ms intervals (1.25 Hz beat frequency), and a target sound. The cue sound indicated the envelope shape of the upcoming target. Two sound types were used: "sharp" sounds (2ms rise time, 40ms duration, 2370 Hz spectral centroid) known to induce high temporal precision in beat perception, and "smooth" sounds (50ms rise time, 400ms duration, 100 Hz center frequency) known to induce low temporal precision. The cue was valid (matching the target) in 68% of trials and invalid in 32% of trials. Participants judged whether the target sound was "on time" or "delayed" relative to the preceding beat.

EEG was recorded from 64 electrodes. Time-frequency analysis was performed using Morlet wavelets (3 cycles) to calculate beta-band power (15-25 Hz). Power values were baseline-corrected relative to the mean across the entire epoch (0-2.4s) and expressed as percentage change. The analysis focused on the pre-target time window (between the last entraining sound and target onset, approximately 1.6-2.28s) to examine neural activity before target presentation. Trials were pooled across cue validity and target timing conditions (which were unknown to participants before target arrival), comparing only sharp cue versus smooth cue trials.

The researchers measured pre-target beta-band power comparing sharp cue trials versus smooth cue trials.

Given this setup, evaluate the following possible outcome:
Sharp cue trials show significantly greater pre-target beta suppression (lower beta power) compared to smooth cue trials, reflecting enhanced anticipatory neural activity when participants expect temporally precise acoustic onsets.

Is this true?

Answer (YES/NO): NO